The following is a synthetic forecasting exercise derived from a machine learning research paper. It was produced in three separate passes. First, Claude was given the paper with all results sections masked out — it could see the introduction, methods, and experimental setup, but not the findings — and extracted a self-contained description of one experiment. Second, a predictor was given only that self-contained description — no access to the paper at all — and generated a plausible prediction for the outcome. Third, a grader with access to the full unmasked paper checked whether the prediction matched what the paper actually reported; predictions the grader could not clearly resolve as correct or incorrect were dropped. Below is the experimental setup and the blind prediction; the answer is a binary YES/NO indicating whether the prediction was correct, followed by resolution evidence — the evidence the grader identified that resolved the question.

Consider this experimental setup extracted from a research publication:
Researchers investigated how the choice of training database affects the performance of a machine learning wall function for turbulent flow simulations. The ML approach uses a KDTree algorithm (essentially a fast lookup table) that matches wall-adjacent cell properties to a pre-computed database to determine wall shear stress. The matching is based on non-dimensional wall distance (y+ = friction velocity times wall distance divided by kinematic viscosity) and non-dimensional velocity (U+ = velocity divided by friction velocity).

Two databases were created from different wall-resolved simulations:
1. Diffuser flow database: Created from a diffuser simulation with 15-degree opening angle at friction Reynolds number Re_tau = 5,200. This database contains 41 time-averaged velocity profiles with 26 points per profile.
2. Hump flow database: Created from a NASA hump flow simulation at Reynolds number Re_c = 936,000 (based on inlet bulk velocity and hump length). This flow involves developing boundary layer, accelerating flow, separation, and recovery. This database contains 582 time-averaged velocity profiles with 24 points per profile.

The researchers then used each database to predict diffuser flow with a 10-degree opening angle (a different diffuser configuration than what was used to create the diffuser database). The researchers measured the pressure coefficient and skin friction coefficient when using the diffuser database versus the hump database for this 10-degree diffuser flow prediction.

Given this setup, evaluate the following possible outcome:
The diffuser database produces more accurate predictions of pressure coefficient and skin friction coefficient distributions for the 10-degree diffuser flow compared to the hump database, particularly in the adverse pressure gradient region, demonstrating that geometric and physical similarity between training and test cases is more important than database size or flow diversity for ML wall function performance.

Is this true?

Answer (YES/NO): NO